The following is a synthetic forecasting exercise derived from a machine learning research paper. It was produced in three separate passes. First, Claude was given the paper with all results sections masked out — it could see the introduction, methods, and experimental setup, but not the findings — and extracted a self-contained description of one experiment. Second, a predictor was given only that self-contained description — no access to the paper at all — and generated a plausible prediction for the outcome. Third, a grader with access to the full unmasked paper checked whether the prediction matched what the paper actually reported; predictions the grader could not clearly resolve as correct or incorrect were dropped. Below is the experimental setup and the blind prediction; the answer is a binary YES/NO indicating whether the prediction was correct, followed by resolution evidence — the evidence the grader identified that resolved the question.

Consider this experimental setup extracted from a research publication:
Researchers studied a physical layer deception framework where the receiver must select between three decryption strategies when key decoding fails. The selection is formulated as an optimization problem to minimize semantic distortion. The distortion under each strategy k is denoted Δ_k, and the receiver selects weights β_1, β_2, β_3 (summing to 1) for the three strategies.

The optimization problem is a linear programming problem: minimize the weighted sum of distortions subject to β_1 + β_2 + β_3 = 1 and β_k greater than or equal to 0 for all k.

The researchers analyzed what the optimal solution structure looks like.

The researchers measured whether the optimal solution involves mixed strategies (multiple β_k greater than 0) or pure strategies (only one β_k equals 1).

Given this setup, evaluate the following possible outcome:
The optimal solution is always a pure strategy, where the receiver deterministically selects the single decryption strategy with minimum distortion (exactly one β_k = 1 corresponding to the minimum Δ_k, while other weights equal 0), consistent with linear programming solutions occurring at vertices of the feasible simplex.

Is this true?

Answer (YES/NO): NO